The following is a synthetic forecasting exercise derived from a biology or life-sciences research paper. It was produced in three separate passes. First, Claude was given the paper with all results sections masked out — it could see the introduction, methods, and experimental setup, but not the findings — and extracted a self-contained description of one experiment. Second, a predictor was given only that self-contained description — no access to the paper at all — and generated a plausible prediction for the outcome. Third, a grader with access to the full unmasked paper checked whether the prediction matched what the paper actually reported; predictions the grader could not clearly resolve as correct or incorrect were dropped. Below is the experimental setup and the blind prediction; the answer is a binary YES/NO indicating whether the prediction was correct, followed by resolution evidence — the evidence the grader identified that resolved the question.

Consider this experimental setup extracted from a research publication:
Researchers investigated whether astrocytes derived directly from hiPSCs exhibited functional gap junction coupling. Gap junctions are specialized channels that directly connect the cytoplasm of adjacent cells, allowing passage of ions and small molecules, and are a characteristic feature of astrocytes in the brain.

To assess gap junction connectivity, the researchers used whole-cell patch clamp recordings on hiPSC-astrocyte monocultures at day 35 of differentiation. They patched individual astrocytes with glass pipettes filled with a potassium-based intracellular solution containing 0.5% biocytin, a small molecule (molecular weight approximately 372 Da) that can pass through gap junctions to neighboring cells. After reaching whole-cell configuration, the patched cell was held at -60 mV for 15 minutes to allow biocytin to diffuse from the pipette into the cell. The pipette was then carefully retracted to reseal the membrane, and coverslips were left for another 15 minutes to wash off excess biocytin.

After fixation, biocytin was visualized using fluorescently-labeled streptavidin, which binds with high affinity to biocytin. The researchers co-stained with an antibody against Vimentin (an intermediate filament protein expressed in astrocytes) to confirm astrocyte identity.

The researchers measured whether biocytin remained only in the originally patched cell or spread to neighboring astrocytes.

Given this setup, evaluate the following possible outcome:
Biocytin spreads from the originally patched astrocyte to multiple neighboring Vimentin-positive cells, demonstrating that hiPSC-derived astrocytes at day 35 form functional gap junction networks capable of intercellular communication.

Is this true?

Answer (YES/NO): YES